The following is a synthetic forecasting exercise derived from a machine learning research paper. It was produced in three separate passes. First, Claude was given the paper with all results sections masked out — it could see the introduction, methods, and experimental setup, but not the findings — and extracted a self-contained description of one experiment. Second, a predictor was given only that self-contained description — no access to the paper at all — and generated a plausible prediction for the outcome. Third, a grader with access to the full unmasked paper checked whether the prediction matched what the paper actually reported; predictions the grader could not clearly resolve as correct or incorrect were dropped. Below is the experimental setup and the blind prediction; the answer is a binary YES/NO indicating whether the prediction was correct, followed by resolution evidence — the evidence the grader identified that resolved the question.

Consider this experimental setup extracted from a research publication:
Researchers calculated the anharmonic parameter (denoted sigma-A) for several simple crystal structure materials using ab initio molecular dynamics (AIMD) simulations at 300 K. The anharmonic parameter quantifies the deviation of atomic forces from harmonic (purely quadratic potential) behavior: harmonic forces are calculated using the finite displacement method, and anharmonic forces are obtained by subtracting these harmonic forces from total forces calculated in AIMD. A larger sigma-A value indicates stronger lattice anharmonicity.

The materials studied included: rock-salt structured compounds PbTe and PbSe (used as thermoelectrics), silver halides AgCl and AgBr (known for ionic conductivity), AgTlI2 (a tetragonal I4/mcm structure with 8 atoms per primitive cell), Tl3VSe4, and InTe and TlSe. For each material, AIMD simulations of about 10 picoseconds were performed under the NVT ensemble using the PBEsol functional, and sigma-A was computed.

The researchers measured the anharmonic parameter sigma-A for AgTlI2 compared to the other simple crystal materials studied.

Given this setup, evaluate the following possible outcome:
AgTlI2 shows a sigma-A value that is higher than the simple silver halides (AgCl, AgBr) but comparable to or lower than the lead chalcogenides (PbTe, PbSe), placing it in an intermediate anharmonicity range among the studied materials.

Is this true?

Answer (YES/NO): NO